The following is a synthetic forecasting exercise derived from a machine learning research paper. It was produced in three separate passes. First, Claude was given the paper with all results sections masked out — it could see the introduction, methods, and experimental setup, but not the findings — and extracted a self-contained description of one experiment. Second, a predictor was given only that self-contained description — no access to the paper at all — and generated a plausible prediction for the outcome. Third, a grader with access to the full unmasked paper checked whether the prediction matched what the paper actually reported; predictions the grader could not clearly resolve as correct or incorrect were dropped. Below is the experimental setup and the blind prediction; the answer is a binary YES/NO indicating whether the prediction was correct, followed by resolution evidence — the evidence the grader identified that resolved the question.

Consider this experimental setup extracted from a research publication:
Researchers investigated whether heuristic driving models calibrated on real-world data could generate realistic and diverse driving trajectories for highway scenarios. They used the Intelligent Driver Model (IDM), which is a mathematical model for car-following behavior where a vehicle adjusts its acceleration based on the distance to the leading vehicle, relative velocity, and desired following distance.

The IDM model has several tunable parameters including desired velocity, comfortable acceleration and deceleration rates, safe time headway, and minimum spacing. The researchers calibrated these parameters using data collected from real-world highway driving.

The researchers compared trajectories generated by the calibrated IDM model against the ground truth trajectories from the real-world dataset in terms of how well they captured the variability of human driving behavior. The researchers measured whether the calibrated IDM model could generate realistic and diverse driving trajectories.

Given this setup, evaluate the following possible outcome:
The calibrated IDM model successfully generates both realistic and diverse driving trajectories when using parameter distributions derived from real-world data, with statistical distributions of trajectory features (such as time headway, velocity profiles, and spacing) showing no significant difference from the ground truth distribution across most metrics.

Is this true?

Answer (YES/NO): NO